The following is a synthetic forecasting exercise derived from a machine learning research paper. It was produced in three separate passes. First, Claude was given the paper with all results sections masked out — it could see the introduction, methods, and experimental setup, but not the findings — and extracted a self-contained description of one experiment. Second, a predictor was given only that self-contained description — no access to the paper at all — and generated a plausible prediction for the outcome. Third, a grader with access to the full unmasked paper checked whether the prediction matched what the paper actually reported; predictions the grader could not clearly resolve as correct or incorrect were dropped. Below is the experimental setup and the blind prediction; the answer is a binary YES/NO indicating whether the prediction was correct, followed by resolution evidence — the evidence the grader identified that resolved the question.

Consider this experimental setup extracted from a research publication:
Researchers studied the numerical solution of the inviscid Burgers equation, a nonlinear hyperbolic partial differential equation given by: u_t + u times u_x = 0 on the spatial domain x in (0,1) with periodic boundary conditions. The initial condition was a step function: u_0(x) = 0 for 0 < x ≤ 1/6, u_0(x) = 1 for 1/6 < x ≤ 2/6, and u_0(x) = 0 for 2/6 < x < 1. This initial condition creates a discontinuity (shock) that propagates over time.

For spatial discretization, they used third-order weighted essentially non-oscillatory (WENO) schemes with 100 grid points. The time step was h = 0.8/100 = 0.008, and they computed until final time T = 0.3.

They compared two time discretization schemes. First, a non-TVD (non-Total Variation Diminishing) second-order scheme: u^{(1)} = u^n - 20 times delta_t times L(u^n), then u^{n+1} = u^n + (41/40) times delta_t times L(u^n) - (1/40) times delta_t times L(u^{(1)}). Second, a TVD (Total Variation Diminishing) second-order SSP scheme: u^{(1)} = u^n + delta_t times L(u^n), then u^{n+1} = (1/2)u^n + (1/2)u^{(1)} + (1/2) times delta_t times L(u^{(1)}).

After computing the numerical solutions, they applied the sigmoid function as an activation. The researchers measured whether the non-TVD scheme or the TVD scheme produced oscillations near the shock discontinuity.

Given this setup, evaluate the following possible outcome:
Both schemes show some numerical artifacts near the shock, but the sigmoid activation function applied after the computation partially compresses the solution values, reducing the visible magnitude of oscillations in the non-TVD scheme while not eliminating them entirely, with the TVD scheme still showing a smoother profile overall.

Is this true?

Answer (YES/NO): NO